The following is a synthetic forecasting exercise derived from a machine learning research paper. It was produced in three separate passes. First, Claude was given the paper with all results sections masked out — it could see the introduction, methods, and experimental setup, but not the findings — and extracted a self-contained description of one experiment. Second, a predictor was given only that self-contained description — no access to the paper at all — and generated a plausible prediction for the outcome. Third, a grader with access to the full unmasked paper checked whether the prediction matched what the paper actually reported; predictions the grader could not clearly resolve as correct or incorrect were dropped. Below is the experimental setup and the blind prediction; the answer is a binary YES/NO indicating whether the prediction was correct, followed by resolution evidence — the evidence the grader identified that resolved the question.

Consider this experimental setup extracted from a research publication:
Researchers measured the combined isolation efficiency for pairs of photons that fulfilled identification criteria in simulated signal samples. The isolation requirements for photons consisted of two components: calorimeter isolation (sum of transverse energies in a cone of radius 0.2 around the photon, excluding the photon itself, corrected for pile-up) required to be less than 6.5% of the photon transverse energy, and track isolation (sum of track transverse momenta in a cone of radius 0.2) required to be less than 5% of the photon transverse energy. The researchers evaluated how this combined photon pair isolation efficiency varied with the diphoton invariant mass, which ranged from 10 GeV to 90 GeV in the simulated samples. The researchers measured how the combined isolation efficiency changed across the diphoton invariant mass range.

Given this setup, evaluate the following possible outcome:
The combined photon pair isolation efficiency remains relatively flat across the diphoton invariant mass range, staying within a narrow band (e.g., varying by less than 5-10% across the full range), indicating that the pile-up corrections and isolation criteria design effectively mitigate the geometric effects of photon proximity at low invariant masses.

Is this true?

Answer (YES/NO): NO